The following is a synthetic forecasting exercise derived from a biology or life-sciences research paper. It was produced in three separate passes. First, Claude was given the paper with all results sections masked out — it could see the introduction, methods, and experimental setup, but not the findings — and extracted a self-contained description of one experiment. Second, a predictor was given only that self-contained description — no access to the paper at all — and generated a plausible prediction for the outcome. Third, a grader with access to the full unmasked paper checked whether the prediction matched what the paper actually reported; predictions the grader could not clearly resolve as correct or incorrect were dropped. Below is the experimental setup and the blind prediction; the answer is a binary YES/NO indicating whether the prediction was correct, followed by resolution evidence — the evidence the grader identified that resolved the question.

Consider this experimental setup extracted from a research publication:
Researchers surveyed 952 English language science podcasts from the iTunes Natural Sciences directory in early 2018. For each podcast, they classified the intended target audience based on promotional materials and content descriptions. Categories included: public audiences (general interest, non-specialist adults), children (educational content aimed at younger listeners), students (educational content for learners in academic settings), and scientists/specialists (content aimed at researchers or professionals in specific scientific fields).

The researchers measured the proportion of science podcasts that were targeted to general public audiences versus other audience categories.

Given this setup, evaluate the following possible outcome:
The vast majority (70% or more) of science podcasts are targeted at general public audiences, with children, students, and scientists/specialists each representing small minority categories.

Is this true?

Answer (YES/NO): YES